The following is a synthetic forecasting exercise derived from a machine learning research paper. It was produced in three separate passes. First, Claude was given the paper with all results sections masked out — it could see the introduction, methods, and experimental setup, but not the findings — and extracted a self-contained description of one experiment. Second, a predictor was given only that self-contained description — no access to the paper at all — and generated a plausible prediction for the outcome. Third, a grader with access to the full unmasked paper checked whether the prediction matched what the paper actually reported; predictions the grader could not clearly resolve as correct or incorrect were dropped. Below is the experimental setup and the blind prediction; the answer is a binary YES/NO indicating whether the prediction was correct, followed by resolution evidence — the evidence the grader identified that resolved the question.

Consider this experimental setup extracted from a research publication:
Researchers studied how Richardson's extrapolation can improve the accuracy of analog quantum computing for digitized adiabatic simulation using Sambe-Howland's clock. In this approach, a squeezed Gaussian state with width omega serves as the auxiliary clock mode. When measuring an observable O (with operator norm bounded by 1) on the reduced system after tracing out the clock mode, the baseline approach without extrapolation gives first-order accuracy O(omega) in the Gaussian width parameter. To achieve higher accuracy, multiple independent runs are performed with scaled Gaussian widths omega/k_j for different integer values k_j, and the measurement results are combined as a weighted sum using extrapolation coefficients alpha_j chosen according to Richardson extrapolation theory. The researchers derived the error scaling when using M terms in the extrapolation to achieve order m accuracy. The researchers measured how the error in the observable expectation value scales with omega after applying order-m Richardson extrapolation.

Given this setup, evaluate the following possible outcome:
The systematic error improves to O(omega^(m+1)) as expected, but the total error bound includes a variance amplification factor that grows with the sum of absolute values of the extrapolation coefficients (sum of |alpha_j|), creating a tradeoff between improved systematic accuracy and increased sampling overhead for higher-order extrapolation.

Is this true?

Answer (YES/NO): NO